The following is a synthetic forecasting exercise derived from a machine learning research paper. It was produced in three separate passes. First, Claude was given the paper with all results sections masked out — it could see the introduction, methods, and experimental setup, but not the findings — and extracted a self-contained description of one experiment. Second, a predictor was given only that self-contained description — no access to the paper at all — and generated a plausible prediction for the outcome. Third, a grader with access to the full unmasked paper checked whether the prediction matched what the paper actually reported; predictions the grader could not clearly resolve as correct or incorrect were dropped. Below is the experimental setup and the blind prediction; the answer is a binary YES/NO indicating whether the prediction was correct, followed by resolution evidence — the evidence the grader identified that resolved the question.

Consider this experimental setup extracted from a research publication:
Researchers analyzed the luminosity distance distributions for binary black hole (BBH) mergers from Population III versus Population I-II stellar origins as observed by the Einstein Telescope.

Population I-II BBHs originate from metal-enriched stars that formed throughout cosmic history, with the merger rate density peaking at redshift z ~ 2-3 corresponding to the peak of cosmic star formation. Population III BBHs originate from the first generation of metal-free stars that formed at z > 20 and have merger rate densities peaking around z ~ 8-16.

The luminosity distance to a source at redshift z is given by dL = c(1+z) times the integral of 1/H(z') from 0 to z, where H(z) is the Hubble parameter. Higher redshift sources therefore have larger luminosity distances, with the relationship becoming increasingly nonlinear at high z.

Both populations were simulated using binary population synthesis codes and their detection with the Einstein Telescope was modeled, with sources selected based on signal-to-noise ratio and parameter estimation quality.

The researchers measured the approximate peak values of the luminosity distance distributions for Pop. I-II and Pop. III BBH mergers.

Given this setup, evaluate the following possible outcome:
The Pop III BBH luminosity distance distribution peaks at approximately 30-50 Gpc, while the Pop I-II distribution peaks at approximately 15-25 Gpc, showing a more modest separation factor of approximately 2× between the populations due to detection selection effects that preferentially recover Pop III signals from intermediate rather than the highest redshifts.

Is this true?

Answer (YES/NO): NO